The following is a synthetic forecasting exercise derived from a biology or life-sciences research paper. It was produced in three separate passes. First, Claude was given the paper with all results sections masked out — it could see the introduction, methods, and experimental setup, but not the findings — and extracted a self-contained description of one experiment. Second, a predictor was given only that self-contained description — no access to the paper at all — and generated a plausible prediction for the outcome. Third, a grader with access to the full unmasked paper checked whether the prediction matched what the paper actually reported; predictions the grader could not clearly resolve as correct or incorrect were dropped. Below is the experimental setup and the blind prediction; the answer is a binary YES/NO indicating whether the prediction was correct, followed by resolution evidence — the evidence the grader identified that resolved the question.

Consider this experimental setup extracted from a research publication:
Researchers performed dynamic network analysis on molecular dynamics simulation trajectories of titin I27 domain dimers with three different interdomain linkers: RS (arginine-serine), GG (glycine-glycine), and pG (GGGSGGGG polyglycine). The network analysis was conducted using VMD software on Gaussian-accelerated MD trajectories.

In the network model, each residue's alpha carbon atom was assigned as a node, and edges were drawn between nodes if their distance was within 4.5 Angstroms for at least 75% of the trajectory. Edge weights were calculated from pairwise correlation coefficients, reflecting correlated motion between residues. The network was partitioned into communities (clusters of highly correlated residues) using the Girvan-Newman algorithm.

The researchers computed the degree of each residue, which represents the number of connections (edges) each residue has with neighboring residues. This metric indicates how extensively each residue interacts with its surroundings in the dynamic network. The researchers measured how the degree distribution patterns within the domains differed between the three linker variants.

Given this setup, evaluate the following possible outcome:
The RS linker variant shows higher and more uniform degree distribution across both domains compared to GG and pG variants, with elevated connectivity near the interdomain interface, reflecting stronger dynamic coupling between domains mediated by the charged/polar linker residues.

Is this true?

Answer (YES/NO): NO